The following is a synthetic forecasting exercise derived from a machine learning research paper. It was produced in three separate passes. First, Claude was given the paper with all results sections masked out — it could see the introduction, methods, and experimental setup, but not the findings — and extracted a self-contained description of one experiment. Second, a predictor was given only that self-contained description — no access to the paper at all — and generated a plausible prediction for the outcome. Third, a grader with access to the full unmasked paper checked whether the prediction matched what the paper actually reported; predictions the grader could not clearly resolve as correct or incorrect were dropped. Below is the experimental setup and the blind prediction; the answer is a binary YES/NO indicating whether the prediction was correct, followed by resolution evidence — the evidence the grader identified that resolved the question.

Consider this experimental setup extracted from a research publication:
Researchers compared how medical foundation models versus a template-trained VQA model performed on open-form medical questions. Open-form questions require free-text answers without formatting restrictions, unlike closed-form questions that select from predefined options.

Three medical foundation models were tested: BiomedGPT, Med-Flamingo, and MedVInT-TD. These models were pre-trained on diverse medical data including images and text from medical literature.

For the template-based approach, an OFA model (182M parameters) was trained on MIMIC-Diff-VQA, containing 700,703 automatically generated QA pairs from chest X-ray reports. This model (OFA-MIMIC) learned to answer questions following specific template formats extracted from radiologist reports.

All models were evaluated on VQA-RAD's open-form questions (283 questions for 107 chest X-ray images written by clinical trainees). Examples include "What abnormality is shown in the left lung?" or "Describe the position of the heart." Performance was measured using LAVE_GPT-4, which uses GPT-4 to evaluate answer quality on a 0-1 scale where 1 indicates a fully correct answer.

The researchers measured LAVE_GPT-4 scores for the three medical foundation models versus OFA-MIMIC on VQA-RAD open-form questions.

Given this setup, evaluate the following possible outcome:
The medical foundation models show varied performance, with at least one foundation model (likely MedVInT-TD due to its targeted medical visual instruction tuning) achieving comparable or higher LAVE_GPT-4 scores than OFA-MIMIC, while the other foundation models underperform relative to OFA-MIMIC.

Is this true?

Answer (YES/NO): NO